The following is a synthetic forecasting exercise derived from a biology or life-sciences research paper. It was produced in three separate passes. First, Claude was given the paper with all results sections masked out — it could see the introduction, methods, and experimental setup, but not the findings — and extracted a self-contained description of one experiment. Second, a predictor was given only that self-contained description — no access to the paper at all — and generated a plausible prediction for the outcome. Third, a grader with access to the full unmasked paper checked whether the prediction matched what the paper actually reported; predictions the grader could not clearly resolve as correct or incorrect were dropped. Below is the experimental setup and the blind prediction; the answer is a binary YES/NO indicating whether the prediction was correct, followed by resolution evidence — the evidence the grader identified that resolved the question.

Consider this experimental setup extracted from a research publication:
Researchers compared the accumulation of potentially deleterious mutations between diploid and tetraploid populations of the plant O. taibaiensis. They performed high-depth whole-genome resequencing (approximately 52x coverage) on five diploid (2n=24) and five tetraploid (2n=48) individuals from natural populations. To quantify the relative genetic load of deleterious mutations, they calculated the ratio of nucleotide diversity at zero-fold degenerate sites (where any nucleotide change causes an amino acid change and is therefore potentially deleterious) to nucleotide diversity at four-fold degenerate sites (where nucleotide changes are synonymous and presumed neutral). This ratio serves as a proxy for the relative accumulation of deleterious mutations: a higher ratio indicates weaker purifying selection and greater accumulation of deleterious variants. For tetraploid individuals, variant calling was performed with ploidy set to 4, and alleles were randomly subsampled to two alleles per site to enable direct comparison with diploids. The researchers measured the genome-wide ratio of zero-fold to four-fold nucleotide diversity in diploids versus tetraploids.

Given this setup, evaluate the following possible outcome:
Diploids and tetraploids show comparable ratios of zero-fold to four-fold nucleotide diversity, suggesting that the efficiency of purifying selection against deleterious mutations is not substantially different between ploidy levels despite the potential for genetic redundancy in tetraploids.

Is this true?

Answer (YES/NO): NO